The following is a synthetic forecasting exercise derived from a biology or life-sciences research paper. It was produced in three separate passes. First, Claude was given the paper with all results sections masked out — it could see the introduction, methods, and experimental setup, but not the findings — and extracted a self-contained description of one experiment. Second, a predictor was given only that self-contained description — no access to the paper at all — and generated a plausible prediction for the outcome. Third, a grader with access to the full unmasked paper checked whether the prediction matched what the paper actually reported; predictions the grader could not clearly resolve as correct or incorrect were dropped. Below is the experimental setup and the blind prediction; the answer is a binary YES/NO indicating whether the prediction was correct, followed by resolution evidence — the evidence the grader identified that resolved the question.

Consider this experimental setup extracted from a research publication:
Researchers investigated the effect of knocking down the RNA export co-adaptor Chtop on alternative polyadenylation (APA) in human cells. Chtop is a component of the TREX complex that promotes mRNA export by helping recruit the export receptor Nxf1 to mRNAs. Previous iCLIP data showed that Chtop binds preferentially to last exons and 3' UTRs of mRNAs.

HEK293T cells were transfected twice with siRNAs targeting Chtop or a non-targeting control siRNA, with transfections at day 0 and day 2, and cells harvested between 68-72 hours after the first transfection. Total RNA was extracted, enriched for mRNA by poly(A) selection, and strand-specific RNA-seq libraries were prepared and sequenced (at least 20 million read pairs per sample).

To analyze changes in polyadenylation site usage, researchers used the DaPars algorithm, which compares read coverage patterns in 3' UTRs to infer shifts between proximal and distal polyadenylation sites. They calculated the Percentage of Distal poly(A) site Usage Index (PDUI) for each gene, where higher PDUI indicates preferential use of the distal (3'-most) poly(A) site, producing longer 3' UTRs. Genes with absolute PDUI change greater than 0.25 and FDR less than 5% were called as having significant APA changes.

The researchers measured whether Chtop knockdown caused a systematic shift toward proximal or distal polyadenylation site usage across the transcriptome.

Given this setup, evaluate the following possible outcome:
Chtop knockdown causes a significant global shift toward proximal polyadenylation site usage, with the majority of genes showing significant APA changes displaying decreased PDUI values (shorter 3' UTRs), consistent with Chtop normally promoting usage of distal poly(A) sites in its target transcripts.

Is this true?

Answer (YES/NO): YES